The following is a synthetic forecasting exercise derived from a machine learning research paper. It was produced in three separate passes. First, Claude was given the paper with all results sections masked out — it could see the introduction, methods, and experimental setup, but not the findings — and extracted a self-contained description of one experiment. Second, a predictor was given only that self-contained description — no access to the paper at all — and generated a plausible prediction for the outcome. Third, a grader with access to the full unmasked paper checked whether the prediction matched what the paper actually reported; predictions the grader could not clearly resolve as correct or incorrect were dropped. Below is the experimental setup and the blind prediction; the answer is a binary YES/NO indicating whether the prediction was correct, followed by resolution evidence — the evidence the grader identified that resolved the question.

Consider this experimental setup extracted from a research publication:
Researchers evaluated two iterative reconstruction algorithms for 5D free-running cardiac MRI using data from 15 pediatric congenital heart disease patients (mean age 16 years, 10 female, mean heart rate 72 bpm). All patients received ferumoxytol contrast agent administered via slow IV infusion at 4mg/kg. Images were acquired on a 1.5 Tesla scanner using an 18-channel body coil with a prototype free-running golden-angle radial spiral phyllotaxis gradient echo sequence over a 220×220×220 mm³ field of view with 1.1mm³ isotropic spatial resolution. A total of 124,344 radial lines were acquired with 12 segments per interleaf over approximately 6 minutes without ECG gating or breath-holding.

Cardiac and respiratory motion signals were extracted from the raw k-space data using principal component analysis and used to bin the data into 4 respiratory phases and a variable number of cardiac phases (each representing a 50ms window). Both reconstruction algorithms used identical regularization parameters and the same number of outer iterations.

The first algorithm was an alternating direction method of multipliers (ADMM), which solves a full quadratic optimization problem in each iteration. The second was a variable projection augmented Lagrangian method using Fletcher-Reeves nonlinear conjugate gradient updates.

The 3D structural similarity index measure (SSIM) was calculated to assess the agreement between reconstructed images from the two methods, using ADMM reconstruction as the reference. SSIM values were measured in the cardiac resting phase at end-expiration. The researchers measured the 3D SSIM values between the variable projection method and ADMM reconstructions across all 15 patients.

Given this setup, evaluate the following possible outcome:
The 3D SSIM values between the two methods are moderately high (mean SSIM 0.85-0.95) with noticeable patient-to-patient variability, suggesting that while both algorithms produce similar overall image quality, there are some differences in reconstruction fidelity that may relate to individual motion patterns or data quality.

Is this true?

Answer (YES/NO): NO